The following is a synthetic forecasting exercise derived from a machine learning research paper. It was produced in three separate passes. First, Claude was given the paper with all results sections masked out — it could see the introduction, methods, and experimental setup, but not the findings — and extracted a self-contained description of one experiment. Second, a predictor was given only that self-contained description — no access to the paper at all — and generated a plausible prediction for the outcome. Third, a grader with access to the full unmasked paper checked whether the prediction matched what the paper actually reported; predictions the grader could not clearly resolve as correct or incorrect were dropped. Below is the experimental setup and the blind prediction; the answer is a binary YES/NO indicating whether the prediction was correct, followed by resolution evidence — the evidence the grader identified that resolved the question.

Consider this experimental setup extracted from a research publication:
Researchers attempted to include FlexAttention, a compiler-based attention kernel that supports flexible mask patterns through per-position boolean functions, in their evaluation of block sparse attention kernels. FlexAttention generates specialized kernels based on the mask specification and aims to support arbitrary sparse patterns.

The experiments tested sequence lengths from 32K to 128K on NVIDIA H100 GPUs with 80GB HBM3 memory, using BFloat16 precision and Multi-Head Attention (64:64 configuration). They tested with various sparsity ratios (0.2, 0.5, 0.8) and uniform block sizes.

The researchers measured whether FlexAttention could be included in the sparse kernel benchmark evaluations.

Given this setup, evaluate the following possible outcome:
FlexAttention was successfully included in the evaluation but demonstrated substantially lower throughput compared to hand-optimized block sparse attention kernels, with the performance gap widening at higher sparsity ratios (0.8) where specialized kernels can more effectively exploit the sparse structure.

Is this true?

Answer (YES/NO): NO